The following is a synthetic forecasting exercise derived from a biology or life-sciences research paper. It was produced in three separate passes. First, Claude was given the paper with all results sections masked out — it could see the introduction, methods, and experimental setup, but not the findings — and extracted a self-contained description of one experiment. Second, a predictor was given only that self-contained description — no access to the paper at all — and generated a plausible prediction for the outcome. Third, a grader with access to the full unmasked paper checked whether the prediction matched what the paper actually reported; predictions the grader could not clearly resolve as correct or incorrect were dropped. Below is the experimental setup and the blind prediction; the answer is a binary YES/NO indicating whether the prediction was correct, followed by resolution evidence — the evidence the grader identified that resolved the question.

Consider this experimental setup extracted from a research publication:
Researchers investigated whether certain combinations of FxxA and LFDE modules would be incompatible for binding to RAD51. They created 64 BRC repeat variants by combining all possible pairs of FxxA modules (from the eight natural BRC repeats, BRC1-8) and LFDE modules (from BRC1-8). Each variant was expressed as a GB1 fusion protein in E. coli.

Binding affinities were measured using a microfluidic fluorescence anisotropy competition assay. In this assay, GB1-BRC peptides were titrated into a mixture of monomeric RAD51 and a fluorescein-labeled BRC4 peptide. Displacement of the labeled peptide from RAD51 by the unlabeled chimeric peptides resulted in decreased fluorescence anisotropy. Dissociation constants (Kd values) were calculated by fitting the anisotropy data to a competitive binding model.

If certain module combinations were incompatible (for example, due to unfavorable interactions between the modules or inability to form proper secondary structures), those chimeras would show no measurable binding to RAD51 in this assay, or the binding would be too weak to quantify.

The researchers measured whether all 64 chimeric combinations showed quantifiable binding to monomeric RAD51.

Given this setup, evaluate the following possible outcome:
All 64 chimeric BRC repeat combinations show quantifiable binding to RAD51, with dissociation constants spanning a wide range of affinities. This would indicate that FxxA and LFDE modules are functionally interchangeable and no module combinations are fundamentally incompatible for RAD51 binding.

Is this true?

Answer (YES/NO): YES